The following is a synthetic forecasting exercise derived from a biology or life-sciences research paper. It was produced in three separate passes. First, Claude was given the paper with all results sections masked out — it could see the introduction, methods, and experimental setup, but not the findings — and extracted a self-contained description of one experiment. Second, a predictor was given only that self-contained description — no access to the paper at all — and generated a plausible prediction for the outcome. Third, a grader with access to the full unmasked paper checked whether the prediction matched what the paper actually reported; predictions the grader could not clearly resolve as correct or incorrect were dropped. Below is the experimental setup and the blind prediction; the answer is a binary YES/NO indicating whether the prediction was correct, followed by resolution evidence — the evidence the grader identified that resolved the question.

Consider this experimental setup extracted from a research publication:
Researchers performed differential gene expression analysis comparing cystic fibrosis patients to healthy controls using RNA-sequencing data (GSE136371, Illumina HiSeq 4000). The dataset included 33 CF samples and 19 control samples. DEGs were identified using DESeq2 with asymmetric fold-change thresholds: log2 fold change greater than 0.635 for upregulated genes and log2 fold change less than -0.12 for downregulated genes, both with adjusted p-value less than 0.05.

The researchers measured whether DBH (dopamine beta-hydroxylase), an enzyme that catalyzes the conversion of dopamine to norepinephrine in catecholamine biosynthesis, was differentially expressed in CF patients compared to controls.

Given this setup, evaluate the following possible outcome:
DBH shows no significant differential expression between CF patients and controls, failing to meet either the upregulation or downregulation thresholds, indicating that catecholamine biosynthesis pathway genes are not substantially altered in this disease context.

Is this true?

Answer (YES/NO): NO